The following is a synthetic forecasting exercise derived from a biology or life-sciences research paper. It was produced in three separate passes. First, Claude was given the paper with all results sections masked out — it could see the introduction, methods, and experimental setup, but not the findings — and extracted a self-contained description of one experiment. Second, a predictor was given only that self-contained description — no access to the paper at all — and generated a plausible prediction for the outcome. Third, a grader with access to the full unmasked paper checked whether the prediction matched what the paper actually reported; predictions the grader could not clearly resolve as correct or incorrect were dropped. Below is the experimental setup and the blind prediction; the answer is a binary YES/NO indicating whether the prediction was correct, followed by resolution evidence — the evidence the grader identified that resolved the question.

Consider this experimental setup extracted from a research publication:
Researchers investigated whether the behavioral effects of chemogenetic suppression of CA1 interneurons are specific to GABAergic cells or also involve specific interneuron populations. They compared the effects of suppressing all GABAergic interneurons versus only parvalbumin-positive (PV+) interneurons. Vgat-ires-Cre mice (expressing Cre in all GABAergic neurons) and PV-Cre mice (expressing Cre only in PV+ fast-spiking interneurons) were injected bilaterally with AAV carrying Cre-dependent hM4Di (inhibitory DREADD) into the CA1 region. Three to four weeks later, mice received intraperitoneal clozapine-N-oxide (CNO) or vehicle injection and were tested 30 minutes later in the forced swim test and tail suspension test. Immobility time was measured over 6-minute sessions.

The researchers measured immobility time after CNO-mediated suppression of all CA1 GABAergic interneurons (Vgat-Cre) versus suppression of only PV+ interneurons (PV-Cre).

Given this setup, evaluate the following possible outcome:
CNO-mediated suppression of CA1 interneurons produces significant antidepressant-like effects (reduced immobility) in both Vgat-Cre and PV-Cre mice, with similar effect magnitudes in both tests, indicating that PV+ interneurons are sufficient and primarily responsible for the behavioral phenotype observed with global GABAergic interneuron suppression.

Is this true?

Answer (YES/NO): NO